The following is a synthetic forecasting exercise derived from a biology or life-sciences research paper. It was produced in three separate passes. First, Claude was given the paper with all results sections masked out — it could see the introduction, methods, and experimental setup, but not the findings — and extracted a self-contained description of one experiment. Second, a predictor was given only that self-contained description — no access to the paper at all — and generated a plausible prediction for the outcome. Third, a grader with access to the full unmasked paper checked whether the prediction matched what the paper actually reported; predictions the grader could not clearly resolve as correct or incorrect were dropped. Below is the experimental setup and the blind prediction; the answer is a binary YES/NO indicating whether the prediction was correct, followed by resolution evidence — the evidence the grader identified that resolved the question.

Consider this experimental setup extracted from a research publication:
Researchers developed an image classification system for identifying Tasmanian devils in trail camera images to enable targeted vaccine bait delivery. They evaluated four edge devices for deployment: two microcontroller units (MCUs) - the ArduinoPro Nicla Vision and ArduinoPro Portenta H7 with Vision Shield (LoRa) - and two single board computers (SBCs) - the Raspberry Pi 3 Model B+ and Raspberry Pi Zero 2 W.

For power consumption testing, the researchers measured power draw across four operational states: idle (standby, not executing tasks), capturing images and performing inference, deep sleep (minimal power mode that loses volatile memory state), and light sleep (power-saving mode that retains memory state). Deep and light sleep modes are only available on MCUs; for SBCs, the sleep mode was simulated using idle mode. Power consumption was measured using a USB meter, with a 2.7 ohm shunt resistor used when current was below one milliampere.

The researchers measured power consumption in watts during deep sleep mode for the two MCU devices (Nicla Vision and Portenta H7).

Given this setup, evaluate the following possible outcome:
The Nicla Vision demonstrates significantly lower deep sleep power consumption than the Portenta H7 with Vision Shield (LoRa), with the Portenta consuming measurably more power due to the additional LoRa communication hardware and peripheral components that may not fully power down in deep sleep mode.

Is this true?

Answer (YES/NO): YES